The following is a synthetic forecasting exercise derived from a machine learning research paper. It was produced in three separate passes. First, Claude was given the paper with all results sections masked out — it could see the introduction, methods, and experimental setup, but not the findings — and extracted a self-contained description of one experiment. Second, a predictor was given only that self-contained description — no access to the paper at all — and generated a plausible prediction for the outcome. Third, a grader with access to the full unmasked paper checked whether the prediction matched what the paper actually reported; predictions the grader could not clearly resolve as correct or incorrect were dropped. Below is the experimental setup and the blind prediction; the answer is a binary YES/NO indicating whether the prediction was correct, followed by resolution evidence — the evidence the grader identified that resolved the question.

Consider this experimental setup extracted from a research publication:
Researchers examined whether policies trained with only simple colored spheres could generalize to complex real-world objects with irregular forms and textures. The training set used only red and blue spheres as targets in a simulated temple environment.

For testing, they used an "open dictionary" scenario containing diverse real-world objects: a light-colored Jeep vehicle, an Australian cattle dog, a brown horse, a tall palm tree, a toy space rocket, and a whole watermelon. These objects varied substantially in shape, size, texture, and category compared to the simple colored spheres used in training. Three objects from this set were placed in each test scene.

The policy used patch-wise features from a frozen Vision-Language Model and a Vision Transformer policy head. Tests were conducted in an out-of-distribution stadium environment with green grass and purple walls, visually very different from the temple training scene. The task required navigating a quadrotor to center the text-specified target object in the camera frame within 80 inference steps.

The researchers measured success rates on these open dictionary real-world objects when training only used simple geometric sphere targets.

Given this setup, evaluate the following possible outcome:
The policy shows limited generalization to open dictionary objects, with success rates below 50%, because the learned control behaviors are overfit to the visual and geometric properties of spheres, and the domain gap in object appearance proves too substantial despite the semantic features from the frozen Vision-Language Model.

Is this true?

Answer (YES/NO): NO